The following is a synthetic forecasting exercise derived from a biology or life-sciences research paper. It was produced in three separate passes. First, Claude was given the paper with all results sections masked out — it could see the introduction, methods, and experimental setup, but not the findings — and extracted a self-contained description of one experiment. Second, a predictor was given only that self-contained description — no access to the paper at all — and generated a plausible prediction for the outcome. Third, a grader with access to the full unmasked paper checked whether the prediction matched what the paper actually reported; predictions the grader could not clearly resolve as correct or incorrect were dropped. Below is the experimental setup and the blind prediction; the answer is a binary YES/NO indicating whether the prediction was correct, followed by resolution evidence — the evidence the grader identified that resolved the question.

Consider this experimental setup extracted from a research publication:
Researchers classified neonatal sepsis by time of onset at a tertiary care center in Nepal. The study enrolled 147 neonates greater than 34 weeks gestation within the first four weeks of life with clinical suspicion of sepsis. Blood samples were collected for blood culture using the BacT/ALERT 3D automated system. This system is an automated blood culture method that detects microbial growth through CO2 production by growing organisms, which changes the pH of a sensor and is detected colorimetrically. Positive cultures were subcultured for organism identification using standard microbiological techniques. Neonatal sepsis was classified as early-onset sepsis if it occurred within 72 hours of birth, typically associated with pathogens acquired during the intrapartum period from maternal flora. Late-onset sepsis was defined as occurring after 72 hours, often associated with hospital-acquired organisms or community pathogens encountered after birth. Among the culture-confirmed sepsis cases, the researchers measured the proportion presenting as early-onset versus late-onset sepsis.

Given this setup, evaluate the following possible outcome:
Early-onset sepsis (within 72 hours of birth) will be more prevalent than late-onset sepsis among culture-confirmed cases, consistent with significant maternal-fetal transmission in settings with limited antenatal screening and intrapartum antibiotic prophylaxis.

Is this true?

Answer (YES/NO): YES